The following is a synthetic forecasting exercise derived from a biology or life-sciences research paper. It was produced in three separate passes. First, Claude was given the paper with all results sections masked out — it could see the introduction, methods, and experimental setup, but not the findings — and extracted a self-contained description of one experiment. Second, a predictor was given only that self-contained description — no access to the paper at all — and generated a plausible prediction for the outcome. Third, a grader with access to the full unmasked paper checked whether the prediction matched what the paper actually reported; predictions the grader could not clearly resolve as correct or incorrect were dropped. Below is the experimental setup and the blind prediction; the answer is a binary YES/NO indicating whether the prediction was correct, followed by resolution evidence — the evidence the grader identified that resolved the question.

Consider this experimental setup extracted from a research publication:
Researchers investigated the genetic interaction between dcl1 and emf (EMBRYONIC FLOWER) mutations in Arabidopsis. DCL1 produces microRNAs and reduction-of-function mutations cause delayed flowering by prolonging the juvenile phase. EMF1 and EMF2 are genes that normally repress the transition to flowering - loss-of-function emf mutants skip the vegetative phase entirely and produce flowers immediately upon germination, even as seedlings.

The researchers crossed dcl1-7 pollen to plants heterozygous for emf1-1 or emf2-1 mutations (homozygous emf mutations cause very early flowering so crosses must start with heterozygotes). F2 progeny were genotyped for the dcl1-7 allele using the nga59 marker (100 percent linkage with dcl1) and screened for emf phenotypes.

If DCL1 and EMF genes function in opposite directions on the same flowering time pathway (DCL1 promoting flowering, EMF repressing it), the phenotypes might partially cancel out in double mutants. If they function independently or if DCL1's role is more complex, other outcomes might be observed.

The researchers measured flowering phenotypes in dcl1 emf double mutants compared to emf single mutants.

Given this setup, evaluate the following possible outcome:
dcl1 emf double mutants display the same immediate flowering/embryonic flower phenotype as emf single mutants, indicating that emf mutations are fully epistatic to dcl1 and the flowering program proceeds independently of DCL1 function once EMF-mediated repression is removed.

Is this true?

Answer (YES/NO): YES